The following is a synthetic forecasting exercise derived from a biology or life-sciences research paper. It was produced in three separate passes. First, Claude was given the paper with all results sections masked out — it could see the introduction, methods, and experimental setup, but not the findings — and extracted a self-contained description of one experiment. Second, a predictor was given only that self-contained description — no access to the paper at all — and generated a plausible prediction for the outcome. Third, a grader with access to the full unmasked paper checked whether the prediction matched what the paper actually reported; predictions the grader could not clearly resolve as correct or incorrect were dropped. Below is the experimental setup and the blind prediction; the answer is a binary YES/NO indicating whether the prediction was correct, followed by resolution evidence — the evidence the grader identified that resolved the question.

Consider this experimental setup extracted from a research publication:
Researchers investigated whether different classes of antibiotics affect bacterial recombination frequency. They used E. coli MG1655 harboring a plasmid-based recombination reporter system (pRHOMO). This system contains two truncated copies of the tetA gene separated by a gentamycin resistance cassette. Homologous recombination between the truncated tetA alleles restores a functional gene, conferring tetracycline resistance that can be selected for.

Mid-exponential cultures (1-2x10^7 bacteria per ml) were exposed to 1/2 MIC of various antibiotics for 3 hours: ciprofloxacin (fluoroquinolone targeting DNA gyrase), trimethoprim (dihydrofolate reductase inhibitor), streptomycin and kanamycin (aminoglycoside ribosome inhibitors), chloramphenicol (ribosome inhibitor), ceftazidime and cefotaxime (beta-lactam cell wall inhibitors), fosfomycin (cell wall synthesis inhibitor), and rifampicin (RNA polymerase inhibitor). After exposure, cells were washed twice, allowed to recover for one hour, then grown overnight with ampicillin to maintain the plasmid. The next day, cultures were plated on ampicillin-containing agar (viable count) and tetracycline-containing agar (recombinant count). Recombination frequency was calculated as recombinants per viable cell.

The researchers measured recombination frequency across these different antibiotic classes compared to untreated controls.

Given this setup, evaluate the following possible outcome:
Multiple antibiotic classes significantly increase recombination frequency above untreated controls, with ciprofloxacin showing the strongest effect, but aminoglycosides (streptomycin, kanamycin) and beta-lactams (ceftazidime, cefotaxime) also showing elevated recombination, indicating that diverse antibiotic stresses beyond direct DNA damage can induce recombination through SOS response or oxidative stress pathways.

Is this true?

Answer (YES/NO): NO